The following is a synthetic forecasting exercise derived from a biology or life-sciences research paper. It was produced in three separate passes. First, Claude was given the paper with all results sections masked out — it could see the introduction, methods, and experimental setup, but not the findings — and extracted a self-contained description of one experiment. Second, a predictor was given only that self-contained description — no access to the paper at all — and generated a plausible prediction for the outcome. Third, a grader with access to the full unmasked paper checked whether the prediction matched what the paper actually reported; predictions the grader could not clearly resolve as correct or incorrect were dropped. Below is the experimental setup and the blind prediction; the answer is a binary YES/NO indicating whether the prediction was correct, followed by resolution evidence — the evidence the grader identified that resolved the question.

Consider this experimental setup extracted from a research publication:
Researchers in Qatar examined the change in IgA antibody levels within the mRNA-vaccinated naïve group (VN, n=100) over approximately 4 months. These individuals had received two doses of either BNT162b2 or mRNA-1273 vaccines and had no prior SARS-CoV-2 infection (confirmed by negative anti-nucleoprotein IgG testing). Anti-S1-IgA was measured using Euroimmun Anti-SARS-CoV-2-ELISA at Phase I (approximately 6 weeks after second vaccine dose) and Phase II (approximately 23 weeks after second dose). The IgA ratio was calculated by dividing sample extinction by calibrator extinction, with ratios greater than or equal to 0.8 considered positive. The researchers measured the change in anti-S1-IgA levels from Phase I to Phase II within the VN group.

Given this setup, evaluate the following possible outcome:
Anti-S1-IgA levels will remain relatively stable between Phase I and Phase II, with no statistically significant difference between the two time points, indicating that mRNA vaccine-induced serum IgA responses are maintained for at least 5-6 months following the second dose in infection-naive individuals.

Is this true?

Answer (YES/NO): NO